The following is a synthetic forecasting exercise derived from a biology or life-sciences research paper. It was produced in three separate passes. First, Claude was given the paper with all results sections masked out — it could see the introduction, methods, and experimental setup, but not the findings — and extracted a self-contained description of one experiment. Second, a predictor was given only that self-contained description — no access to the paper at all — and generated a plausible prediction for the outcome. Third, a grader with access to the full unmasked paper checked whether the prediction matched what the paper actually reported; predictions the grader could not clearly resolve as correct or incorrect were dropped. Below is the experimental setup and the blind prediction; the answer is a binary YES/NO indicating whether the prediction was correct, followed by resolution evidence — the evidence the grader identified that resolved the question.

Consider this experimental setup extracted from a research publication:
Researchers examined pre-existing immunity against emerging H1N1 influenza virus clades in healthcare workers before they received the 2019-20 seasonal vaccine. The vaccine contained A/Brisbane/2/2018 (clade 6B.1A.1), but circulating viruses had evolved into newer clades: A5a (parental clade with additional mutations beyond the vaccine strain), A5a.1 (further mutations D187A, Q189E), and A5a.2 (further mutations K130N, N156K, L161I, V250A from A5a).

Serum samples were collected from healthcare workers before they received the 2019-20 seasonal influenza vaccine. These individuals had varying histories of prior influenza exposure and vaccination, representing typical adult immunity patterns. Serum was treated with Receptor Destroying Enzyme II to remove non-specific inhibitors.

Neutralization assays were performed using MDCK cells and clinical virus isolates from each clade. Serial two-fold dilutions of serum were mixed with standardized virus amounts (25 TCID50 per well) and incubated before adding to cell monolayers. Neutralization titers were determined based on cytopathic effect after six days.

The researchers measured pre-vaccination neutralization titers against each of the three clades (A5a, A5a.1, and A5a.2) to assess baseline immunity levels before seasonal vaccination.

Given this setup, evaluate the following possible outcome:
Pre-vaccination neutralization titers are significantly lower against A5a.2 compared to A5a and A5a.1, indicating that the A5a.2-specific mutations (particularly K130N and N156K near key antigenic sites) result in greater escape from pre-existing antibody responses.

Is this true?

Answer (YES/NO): NO